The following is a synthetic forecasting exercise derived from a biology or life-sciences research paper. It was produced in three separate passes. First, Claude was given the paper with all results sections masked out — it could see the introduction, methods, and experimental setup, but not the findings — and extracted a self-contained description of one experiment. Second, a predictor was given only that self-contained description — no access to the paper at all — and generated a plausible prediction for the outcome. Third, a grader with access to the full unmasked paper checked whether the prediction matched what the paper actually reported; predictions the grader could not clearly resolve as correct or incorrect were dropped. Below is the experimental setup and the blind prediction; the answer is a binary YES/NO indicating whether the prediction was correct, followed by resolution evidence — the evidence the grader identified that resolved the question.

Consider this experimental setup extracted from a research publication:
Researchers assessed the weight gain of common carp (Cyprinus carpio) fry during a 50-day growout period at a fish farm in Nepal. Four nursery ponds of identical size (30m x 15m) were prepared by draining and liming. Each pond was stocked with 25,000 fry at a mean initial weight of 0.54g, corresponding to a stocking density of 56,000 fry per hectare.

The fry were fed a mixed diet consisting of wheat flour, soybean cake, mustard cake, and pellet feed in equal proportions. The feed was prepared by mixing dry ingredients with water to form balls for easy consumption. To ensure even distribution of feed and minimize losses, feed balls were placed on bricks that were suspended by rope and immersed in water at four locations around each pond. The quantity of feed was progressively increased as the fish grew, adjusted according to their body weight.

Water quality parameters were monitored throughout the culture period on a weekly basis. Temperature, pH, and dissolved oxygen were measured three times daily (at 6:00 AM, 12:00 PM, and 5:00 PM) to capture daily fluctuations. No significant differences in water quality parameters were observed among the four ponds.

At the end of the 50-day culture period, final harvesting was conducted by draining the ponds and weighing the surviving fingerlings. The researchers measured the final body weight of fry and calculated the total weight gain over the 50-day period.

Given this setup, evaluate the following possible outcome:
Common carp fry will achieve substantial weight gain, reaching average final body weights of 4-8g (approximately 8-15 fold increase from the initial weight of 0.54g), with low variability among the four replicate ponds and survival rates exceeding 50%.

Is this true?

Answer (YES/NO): NO